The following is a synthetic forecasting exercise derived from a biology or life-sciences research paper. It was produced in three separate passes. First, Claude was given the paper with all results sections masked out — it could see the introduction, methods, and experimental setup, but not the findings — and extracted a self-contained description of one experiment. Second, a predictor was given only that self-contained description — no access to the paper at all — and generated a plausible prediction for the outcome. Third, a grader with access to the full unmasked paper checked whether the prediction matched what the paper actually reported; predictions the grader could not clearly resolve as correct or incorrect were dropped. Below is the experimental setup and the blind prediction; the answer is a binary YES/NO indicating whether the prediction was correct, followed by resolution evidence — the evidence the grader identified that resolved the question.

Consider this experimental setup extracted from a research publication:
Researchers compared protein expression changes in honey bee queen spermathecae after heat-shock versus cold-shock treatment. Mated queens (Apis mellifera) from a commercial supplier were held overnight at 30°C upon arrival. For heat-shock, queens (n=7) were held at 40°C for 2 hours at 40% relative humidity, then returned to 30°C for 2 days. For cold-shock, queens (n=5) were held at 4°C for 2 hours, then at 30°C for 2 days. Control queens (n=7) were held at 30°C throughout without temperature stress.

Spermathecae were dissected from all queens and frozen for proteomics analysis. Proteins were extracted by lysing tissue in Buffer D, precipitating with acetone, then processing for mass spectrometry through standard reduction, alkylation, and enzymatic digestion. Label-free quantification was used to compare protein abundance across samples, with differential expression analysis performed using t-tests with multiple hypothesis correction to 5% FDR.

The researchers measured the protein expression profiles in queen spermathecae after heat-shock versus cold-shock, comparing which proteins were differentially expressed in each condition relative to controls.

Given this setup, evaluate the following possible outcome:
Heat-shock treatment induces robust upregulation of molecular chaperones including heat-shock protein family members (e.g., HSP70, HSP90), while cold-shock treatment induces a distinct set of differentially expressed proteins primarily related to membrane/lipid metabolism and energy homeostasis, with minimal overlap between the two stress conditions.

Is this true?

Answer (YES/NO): NO